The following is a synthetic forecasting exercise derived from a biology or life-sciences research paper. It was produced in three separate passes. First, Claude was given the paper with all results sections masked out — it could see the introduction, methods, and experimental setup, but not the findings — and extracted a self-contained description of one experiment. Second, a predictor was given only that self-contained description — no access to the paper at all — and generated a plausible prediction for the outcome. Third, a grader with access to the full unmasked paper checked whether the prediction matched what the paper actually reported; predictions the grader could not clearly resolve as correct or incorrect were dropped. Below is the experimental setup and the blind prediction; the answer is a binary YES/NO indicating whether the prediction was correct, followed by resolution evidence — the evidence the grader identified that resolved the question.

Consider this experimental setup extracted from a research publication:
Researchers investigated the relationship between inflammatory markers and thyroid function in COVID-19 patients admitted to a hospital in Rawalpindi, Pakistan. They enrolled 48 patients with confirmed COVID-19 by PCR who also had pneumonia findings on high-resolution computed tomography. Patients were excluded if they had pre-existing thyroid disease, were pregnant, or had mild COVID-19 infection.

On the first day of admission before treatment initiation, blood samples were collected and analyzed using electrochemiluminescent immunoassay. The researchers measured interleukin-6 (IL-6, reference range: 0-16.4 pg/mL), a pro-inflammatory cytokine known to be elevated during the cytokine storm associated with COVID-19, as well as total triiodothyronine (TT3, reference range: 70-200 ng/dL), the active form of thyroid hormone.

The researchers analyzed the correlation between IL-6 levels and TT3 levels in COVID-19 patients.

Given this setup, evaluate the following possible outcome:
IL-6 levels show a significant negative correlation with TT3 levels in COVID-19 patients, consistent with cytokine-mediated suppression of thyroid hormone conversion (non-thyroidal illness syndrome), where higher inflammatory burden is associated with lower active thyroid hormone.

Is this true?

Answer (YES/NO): NO